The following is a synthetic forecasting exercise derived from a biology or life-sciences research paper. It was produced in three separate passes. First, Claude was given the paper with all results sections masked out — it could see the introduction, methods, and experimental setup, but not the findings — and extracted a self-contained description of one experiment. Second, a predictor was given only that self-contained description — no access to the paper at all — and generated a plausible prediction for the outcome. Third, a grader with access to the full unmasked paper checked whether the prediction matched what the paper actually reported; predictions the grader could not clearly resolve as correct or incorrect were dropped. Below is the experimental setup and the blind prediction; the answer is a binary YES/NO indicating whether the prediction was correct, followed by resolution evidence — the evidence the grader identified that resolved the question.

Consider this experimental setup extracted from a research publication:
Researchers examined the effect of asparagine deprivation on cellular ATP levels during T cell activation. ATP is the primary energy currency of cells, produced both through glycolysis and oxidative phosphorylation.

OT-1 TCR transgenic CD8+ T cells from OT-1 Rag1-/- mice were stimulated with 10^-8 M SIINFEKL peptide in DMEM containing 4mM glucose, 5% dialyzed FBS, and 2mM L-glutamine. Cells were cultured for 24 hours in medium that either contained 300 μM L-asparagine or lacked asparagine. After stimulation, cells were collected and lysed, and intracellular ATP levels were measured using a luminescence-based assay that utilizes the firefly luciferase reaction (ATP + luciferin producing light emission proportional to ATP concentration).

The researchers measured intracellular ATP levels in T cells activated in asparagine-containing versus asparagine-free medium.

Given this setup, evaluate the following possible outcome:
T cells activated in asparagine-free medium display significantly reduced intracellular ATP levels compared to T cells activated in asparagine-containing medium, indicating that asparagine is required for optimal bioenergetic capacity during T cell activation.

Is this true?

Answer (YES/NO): YES